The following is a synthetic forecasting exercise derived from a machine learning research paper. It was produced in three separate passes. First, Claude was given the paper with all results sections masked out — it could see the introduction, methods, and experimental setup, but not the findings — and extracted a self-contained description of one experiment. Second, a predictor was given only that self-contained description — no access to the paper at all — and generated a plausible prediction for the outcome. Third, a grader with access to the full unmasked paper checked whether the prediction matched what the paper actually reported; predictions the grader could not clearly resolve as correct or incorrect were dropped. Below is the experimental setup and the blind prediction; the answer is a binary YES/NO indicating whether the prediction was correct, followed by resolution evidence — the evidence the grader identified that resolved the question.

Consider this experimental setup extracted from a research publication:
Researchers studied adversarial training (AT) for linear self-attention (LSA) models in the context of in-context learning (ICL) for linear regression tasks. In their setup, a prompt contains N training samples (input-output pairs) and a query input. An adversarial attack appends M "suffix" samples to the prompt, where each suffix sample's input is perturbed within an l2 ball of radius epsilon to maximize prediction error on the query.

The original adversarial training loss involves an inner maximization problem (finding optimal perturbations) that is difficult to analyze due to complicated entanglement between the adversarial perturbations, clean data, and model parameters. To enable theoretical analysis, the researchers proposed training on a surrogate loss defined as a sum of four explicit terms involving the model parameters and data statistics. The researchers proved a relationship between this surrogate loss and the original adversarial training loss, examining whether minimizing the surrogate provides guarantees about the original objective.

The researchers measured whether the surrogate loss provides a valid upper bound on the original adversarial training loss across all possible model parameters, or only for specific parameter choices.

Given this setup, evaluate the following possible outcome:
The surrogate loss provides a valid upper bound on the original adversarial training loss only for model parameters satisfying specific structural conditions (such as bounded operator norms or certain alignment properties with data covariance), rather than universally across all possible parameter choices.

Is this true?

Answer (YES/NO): NO